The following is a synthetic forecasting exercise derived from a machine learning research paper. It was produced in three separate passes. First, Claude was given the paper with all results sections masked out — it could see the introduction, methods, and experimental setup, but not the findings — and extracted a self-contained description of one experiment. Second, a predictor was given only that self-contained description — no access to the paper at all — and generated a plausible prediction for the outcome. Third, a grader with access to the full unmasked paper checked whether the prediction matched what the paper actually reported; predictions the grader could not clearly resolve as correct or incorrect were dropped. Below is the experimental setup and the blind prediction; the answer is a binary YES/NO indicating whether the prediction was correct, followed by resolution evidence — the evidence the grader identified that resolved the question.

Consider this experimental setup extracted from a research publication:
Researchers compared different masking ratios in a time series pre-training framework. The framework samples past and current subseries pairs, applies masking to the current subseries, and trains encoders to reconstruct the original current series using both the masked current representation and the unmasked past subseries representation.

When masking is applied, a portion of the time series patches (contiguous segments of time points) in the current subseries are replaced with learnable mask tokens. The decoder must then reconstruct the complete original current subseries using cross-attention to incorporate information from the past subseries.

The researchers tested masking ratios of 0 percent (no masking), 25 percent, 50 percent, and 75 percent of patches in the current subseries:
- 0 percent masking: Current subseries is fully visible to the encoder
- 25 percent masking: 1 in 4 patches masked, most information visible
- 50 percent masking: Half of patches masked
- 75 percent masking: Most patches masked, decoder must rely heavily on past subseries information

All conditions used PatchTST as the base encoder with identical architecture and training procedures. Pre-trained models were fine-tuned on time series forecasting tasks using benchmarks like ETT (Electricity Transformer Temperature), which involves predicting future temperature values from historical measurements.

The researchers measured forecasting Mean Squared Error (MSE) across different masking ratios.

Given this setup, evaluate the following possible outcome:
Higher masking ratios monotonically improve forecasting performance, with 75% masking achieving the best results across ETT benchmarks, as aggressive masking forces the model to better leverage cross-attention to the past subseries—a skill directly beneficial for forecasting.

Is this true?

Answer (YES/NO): NO